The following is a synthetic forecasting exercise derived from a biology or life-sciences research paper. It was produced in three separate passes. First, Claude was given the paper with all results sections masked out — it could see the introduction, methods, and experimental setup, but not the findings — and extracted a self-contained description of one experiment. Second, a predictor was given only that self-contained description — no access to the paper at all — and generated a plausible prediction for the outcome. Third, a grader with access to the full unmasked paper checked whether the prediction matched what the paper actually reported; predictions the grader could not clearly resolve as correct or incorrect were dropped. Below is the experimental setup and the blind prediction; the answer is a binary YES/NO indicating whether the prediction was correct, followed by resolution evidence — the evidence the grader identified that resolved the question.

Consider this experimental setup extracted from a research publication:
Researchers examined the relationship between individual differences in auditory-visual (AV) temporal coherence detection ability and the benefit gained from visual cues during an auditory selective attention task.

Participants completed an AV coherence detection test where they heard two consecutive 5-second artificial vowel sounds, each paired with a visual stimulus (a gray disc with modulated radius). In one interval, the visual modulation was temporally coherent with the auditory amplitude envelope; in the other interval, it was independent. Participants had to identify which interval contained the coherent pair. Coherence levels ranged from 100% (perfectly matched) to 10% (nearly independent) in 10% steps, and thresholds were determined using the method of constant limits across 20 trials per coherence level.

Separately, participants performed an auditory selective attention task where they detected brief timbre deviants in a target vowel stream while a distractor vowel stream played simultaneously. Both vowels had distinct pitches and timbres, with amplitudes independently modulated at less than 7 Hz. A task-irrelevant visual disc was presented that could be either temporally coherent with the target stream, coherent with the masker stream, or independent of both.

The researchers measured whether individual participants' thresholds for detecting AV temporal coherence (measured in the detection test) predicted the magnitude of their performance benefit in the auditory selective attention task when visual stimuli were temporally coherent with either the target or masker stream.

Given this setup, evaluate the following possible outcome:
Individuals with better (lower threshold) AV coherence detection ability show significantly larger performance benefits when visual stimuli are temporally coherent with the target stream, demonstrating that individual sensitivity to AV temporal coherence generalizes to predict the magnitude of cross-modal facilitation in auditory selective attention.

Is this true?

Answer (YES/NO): NO